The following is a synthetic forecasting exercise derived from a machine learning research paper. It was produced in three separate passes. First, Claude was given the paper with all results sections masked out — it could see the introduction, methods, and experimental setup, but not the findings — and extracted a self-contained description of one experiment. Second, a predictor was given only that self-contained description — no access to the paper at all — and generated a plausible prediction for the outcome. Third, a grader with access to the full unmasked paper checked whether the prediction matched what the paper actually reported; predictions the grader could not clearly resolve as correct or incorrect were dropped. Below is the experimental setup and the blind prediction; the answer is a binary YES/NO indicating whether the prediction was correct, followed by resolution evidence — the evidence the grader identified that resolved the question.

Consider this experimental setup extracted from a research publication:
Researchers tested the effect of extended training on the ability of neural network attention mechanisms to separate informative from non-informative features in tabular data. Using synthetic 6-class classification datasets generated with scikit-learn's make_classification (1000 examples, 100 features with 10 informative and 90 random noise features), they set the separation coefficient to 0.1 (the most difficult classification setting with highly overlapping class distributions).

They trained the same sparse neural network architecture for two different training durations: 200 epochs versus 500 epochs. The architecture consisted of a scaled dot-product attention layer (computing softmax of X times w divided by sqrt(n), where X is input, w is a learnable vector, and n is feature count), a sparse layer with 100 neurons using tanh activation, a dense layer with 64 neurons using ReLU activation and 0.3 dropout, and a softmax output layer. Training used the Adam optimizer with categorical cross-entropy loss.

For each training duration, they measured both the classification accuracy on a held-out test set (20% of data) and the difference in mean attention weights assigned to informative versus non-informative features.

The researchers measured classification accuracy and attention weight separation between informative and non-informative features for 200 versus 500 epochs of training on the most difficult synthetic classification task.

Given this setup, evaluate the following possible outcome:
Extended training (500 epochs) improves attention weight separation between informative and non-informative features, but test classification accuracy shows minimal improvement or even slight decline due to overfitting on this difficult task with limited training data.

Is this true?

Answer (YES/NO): NO